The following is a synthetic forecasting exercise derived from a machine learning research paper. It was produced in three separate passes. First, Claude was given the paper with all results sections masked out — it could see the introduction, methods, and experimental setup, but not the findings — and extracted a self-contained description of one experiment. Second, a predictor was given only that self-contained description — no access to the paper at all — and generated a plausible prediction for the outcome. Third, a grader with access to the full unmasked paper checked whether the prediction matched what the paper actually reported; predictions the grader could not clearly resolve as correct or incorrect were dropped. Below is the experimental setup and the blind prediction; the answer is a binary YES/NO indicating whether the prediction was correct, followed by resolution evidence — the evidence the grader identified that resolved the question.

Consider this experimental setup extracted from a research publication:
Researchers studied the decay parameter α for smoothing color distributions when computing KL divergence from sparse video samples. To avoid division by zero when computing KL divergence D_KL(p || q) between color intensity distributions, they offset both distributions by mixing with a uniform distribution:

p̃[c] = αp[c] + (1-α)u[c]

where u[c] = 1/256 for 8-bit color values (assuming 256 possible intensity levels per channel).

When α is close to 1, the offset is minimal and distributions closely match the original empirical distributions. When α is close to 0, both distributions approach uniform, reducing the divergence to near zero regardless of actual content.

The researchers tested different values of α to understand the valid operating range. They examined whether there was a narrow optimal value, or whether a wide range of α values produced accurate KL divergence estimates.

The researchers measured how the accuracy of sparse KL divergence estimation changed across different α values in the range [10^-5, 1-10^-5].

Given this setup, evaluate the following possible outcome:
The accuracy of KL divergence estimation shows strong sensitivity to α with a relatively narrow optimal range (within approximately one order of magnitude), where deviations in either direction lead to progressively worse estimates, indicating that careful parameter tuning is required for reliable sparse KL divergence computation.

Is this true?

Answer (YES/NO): NO